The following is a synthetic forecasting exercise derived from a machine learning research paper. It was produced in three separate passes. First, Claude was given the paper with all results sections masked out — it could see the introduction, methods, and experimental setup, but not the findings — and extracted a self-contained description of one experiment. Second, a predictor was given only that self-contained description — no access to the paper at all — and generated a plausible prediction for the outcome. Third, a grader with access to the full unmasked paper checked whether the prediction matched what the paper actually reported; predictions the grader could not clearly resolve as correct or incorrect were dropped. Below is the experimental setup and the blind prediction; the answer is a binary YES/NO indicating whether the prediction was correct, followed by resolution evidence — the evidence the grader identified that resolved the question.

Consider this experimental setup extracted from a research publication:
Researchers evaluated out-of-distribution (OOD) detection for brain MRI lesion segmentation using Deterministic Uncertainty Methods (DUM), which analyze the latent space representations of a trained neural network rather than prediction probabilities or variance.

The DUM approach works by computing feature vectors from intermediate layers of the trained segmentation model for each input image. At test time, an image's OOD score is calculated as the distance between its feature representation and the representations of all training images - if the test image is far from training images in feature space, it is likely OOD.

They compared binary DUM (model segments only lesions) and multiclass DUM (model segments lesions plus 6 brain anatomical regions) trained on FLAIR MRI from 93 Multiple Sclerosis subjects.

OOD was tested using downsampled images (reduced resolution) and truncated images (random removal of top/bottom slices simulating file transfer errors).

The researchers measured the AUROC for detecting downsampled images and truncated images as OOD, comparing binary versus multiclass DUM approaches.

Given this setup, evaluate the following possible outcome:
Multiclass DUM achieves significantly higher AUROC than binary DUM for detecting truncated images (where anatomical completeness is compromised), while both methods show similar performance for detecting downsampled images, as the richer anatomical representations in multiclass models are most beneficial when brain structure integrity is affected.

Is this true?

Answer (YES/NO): NO